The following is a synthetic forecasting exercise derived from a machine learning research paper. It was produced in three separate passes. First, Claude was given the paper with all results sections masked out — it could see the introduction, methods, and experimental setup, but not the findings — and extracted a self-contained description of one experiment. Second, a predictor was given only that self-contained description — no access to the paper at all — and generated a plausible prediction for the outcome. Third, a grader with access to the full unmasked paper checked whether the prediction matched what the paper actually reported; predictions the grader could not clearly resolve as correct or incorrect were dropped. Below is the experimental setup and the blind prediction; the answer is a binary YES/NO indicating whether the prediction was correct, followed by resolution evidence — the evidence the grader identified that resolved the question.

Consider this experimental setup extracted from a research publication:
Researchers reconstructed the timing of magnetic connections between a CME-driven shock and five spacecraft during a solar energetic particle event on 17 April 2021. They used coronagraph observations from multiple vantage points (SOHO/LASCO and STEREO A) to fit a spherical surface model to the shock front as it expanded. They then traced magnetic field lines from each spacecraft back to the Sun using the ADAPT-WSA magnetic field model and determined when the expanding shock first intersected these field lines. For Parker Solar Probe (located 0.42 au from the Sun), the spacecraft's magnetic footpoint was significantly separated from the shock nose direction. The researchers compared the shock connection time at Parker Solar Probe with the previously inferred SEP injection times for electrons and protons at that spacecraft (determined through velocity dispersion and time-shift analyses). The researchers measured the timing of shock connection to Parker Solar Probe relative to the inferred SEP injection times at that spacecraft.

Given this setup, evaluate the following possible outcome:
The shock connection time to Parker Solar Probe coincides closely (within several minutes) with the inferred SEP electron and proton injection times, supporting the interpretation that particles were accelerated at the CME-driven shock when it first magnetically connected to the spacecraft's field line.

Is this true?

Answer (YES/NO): NO